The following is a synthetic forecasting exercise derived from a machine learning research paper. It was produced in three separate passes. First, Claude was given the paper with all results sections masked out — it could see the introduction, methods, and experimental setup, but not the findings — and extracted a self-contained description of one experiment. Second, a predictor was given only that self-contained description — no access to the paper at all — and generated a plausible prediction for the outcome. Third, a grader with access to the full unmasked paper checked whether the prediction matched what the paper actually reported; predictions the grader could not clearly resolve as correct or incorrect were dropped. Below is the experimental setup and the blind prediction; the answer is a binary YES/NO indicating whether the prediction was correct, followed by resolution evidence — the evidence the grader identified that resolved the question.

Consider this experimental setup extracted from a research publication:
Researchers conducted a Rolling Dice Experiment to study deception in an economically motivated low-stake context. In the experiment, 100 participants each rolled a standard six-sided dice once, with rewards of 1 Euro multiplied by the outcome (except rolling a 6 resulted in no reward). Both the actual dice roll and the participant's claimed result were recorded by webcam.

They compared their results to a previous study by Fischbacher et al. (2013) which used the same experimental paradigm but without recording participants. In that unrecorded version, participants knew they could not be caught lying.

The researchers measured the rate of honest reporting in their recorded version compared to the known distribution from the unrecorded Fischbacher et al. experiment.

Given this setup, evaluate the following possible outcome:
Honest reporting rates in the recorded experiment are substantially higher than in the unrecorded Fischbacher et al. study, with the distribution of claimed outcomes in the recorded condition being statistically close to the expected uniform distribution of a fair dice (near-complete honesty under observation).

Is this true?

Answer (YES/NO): NO